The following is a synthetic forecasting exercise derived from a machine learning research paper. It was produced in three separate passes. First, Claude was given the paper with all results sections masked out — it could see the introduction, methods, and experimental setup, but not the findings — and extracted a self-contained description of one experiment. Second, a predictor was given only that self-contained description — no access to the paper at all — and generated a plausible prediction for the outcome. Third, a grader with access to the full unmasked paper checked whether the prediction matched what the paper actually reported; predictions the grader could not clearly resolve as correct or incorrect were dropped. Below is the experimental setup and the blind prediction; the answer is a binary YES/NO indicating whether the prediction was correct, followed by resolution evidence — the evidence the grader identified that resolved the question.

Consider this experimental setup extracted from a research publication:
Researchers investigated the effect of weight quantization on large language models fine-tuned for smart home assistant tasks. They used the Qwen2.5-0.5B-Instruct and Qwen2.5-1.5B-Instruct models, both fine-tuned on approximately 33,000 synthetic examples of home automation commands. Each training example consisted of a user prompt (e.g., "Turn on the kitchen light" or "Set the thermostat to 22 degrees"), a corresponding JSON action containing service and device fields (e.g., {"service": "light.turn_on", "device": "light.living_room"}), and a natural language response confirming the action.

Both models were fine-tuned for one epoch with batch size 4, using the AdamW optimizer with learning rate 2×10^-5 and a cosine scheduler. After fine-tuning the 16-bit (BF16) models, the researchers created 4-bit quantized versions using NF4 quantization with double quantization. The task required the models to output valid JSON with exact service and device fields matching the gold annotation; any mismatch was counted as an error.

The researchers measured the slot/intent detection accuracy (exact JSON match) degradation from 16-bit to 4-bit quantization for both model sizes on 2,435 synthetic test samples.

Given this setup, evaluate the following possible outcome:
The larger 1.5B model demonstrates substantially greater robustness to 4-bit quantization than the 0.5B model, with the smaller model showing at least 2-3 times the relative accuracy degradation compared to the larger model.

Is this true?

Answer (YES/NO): YES